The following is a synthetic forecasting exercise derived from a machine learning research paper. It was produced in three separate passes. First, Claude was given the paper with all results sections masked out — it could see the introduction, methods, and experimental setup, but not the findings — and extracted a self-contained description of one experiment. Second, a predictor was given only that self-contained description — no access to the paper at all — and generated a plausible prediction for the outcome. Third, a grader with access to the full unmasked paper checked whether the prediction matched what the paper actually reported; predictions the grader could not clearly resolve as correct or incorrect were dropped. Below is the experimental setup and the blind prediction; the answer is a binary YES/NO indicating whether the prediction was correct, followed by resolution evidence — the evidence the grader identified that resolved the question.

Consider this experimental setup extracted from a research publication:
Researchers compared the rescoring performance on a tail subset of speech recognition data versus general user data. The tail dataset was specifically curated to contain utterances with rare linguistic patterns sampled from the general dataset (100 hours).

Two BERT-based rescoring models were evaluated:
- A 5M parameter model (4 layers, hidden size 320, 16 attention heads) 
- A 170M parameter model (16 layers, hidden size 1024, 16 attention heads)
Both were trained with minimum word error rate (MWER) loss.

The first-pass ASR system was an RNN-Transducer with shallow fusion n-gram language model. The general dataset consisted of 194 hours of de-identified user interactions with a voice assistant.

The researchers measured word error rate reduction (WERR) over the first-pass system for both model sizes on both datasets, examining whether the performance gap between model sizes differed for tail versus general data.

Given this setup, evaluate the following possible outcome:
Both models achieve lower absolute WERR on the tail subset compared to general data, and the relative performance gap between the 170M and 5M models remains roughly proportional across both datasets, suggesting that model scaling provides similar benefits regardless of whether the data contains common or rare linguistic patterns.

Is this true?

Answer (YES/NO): NO